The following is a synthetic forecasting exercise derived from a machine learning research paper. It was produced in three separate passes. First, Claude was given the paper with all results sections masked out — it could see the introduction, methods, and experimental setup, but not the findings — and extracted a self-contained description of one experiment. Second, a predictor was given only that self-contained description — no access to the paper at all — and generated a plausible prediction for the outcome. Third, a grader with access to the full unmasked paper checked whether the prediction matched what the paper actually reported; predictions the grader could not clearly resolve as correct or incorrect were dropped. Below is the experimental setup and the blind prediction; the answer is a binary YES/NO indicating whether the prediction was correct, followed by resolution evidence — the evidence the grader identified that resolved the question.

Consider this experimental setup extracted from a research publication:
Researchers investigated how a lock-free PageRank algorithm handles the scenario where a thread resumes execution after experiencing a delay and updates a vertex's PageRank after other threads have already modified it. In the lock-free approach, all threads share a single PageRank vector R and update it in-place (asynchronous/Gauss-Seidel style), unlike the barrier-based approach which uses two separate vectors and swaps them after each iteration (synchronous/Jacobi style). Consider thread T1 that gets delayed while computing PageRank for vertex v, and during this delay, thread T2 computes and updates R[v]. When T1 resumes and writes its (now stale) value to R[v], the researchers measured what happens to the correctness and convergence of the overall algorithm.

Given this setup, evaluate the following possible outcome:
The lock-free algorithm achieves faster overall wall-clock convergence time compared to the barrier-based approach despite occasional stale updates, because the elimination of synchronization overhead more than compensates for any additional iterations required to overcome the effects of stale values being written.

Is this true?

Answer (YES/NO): YES